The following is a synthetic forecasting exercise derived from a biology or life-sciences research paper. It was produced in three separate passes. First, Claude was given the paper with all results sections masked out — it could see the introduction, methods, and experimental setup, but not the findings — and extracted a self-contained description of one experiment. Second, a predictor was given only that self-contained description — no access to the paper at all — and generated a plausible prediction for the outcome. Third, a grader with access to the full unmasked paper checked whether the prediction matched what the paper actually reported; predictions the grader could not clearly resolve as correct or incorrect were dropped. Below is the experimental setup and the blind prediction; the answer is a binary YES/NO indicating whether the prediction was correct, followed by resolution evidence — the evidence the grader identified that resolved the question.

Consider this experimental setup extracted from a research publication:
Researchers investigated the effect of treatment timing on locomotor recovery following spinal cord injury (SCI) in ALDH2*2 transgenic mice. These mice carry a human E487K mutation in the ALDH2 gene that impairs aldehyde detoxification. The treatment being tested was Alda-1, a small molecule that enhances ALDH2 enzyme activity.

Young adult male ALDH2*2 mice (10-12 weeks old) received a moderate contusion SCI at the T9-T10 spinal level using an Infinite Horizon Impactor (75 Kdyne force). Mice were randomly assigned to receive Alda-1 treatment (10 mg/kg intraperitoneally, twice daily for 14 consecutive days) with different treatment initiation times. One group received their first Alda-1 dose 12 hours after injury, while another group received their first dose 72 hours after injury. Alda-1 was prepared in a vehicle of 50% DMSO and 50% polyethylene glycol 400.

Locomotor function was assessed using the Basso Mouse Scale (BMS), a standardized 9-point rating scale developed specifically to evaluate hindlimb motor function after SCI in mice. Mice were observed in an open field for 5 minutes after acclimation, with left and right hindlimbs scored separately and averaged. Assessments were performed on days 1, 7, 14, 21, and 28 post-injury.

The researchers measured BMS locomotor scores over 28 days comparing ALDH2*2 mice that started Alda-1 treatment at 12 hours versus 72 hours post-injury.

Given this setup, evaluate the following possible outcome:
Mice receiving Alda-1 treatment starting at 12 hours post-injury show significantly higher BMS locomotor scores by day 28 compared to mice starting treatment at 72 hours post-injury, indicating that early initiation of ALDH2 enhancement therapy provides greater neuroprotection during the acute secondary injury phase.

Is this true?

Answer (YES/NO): NO